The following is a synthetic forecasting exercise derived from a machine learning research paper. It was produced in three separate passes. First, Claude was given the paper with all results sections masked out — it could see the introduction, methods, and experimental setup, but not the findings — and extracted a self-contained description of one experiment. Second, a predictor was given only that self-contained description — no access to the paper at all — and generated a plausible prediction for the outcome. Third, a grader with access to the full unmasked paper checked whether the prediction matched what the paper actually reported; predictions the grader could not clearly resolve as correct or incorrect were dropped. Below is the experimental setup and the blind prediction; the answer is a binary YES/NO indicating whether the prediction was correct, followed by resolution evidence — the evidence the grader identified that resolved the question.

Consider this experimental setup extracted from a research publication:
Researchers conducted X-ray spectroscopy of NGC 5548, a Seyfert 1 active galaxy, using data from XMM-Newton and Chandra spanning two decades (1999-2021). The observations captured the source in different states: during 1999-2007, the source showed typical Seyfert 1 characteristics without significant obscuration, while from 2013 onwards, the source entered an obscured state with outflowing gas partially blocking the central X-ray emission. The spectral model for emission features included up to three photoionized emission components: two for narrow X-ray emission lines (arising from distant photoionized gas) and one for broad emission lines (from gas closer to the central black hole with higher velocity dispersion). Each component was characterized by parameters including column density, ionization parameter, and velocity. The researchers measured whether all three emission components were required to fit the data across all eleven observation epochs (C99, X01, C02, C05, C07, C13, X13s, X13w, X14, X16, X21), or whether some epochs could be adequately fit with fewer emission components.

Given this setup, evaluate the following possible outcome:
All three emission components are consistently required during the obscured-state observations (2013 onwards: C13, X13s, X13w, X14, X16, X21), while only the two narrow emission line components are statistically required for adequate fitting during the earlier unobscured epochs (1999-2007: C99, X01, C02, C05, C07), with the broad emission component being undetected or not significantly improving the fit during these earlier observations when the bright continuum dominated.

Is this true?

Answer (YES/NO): NO